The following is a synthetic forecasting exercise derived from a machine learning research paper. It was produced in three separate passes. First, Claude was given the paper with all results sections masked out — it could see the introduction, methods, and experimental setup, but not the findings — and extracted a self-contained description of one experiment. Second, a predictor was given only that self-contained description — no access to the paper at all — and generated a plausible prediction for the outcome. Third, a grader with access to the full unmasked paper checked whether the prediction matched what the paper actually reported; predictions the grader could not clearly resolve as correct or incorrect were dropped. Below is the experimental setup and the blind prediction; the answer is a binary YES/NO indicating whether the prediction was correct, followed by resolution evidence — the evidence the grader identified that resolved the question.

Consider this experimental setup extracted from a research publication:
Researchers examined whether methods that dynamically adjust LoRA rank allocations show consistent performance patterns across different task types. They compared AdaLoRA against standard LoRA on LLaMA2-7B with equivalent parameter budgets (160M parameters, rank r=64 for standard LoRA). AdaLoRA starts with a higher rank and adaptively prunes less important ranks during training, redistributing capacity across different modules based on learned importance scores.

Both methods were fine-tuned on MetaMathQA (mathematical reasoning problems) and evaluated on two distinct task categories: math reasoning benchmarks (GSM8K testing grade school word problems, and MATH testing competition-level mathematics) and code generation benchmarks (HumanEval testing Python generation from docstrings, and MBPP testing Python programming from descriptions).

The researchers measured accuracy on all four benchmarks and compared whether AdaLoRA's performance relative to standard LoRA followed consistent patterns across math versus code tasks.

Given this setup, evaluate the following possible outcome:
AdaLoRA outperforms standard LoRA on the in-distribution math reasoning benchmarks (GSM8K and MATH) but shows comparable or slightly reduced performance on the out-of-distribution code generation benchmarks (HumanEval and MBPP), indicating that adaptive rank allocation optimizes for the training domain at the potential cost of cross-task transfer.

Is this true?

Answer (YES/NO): NO